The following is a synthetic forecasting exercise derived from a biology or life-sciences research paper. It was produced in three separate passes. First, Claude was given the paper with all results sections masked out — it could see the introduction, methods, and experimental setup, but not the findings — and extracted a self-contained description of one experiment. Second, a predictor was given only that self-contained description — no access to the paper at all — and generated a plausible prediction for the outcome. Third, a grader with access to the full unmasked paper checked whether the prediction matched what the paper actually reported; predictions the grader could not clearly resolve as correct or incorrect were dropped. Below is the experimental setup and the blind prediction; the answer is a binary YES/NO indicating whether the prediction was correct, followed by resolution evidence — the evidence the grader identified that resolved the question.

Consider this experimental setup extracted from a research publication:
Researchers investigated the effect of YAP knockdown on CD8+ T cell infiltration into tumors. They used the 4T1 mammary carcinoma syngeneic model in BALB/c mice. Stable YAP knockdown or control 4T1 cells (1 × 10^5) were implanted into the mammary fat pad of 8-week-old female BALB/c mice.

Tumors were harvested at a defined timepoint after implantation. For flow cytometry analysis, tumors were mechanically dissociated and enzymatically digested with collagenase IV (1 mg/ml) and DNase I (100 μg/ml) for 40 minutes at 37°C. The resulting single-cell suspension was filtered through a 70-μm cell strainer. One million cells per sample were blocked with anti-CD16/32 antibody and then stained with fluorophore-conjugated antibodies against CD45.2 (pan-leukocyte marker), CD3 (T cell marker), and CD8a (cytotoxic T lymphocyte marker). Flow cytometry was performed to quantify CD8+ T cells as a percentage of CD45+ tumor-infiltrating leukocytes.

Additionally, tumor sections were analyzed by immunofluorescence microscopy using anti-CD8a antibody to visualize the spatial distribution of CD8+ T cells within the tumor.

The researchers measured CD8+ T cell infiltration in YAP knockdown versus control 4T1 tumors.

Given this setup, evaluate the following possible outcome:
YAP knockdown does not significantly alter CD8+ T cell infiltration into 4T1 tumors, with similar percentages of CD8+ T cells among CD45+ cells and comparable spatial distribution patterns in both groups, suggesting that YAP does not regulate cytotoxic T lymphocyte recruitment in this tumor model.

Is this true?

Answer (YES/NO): NO